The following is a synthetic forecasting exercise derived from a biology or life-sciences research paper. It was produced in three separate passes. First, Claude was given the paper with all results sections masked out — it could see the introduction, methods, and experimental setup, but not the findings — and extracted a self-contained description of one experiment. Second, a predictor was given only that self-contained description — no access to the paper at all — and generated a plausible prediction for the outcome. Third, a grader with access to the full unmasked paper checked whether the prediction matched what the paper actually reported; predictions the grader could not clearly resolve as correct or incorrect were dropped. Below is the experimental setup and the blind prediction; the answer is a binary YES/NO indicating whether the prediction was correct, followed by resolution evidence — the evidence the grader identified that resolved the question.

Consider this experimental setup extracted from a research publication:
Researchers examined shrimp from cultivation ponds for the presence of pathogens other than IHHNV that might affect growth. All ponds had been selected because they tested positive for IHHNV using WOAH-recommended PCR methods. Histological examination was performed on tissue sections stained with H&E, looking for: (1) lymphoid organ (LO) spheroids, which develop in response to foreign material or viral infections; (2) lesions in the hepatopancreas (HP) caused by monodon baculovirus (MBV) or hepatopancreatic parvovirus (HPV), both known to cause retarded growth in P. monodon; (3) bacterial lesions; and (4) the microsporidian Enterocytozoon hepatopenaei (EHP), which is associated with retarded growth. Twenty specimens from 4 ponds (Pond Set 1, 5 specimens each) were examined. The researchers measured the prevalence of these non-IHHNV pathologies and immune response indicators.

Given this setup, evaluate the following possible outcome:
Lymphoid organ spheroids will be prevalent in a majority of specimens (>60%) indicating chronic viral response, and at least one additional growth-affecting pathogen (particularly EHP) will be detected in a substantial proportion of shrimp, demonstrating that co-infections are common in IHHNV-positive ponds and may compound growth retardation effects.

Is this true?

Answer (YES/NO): NO